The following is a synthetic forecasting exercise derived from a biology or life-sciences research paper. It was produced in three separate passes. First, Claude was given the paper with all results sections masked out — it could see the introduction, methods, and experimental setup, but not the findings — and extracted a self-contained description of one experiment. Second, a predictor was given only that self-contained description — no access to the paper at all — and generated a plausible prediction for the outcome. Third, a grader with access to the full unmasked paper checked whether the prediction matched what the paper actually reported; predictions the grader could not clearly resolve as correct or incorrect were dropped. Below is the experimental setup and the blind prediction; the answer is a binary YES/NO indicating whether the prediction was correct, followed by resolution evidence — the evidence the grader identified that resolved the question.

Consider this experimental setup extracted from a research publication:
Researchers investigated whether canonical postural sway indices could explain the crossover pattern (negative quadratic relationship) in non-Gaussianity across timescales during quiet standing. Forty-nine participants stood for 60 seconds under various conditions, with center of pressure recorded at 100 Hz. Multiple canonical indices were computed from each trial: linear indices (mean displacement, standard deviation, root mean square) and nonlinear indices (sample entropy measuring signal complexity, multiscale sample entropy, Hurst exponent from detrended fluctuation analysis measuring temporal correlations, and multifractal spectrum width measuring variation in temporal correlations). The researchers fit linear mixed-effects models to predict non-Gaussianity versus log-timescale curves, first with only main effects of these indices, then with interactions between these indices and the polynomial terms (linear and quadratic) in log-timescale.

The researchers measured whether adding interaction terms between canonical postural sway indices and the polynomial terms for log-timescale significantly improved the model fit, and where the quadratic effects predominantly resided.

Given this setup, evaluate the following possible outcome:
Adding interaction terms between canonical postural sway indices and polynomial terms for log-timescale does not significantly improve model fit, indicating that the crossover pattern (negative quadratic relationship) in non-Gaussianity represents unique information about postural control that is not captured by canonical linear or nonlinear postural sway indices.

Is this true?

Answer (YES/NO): NO